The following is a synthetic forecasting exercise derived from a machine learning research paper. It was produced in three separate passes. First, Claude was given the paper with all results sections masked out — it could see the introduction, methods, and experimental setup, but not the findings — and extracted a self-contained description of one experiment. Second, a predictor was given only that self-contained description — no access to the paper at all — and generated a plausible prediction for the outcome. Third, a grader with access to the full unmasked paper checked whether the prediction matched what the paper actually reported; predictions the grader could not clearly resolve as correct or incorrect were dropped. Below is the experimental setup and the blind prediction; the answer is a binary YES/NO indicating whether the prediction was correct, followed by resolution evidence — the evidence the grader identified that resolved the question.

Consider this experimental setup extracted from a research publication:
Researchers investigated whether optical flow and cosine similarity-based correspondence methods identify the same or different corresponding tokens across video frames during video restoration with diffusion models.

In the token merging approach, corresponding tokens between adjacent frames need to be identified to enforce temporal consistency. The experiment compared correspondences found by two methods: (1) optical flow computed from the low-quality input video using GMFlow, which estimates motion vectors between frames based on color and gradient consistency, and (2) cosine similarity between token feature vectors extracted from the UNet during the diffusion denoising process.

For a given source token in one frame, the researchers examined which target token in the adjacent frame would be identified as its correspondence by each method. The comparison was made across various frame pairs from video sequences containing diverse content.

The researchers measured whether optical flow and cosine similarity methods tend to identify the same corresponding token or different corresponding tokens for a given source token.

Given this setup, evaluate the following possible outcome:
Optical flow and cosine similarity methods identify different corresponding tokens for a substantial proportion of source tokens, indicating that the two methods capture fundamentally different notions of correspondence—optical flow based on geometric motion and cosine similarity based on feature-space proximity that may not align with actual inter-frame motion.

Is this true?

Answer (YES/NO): YES